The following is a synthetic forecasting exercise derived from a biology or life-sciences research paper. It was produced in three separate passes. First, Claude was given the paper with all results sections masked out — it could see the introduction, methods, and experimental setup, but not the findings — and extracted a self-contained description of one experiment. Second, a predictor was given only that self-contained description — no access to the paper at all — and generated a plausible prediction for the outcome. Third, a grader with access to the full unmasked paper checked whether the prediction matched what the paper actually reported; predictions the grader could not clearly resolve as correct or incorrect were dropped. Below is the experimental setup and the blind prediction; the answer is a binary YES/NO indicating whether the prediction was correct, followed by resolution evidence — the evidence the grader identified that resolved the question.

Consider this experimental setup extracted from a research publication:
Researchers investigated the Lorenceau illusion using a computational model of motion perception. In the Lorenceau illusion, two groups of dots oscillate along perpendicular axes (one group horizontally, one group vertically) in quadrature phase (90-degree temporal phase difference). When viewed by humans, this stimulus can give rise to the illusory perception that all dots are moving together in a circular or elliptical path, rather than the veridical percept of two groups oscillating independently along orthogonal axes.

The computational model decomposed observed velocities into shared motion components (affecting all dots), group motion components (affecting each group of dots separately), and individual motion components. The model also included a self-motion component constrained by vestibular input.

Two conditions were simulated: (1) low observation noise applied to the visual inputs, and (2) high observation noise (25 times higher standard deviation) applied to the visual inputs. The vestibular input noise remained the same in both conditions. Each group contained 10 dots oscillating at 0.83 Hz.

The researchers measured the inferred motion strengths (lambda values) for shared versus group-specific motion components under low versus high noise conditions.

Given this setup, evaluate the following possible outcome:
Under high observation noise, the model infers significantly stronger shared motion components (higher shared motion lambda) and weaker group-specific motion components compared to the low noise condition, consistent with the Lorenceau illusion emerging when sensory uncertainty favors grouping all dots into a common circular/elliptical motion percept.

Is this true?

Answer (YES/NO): YES